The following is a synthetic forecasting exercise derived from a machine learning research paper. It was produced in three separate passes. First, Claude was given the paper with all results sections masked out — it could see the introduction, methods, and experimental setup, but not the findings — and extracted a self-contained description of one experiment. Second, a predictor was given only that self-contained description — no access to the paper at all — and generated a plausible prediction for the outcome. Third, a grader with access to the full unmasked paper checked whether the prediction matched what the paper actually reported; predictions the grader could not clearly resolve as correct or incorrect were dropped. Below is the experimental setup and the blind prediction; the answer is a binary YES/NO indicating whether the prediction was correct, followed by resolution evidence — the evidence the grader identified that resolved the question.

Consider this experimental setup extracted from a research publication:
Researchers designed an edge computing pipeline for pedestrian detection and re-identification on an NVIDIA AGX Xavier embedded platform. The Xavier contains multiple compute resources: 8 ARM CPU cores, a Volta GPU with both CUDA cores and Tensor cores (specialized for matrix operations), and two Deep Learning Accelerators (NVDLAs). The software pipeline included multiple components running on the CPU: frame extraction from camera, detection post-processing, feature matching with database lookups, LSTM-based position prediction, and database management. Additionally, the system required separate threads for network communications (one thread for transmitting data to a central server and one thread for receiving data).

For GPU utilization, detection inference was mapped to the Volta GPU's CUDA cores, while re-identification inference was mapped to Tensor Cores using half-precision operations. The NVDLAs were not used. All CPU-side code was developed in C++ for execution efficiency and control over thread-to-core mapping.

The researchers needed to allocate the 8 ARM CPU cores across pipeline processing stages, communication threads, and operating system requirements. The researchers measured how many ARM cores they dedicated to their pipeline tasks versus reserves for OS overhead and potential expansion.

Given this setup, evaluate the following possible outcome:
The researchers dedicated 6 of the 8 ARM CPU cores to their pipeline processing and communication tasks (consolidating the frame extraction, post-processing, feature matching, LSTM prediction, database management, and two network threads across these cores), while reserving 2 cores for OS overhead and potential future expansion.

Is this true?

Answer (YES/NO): NO